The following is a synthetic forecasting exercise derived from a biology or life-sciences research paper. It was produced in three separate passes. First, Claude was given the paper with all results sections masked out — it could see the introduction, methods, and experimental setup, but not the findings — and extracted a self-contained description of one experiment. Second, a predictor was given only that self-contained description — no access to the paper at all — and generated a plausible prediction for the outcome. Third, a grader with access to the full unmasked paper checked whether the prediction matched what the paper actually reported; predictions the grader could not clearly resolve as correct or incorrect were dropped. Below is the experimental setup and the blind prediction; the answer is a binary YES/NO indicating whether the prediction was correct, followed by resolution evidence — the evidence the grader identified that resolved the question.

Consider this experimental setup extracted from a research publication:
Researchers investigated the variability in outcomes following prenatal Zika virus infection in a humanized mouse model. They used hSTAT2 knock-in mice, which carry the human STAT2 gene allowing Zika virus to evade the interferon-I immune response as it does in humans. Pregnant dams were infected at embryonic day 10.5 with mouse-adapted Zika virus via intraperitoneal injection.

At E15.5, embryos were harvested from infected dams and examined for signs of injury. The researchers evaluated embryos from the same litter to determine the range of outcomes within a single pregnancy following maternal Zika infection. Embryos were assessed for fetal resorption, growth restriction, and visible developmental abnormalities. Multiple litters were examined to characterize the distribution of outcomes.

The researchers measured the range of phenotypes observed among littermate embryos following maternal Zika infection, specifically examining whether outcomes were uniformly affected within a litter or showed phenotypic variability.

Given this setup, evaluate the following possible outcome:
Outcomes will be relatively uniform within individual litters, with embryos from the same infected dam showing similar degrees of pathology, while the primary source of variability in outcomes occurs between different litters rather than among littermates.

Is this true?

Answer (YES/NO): NO